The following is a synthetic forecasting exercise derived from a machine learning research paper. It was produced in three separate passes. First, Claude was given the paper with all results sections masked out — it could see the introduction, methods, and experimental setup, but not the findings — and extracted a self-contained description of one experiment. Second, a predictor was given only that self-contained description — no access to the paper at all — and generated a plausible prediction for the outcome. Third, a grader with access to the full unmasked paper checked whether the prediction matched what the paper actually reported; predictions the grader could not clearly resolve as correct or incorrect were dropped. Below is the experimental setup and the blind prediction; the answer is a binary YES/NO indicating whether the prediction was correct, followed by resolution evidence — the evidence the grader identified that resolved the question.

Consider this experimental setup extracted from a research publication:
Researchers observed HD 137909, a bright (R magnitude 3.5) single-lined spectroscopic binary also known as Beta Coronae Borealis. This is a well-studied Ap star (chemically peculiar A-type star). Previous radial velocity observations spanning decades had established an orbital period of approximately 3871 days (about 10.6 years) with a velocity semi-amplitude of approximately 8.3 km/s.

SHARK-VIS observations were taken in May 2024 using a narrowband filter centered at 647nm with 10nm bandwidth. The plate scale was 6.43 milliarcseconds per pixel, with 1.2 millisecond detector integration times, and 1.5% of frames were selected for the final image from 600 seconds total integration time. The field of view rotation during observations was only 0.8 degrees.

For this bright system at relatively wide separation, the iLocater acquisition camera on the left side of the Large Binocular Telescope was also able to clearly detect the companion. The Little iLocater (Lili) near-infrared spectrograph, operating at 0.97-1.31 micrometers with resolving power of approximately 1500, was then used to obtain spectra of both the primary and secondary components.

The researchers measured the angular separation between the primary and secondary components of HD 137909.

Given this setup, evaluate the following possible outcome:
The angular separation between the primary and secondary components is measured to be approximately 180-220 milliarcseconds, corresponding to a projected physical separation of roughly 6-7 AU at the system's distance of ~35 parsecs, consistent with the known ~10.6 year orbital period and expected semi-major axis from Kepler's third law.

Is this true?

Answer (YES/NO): NO